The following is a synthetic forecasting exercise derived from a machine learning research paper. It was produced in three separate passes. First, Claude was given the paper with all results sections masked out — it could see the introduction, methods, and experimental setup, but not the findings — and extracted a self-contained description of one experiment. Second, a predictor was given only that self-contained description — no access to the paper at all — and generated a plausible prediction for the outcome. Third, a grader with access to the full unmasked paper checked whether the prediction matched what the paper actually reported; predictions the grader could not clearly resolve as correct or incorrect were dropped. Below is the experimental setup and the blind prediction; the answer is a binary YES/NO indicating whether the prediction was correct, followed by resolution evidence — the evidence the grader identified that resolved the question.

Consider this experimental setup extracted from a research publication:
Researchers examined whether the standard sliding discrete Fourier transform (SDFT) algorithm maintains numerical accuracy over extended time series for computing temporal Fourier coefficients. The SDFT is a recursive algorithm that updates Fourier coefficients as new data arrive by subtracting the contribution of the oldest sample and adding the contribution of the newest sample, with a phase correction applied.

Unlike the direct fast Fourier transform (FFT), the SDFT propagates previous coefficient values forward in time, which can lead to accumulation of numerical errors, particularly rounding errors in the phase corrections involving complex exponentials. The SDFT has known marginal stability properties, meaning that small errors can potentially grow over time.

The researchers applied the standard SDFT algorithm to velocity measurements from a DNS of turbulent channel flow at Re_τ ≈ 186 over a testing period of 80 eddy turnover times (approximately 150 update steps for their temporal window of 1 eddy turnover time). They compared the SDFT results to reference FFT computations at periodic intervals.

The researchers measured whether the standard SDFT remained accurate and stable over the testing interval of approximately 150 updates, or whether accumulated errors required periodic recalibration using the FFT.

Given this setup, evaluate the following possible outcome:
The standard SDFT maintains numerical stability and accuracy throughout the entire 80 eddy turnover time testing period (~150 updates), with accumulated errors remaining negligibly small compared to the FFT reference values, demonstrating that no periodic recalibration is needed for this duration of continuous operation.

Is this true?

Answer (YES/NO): YES